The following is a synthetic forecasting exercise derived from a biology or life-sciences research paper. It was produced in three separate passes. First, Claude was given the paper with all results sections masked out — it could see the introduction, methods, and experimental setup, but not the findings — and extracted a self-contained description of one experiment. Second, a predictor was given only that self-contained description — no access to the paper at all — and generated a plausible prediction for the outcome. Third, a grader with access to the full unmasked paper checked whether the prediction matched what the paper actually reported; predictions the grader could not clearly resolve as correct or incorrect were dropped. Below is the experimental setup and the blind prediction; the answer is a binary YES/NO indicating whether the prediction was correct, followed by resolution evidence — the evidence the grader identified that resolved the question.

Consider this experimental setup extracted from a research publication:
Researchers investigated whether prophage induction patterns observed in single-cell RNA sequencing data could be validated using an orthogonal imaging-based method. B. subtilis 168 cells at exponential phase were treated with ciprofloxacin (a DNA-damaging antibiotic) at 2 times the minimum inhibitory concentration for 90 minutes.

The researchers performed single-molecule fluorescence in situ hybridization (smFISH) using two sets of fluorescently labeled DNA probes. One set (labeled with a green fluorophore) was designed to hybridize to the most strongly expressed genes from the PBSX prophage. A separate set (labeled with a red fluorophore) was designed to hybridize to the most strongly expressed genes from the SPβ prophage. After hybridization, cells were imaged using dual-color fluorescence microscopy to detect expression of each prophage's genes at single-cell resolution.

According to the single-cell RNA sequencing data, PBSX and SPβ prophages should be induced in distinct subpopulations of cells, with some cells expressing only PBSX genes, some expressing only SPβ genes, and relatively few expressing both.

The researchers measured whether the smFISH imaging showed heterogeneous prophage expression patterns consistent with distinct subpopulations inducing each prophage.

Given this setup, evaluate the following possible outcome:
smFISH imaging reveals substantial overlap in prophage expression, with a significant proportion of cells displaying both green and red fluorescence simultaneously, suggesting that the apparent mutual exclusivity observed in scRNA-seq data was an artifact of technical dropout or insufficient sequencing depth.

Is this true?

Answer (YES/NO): NO